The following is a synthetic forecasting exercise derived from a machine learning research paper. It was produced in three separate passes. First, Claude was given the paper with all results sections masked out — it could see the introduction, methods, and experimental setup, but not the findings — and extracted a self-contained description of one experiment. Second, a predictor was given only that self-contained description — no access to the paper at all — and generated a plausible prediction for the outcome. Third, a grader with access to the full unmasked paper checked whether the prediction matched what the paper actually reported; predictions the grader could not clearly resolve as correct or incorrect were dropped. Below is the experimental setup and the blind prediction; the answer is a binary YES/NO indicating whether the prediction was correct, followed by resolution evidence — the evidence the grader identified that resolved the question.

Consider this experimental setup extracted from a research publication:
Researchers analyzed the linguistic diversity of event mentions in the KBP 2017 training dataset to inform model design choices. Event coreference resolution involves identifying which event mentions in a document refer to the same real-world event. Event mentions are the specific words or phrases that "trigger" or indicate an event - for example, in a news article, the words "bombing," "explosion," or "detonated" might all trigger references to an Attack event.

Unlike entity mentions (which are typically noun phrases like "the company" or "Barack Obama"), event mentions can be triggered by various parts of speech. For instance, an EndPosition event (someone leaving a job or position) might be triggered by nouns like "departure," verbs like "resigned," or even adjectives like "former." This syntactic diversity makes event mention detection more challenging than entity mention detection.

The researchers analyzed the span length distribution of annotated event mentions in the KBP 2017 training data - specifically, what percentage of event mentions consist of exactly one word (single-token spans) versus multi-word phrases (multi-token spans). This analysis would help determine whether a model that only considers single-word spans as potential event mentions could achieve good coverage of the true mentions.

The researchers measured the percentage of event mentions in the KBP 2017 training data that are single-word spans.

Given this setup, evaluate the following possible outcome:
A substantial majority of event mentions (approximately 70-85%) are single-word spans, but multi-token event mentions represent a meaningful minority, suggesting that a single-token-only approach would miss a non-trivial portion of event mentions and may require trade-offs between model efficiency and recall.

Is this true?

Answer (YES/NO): NO